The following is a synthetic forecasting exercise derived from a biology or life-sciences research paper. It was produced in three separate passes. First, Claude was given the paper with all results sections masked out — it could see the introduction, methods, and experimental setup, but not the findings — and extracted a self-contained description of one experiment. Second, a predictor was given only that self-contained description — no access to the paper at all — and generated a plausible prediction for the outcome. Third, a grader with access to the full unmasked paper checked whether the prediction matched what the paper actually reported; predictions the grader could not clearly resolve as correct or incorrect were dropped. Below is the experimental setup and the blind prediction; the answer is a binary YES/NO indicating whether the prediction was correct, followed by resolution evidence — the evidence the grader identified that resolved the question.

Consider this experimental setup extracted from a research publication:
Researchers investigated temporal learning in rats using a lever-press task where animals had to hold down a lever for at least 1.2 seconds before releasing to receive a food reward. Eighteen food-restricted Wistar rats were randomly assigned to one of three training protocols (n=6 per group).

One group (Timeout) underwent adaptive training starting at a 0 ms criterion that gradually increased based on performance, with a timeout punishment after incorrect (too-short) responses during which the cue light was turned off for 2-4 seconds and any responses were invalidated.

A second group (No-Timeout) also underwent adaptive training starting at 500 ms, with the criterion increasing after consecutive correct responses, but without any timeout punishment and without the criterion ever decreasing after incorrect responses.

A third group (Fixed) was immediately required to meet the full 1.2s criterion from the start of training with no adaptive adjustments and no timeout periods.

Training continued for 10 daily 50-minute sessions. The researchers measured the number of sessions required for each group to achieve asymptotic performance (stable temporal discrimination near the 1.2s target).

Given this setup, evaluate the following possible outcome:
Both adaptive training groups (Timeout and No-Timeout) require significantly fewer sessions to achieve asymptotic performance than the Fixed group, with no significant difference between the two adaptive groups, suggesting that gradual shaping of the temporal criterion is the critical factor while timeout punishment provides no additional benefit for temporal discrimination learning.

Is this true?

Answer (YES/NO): NO